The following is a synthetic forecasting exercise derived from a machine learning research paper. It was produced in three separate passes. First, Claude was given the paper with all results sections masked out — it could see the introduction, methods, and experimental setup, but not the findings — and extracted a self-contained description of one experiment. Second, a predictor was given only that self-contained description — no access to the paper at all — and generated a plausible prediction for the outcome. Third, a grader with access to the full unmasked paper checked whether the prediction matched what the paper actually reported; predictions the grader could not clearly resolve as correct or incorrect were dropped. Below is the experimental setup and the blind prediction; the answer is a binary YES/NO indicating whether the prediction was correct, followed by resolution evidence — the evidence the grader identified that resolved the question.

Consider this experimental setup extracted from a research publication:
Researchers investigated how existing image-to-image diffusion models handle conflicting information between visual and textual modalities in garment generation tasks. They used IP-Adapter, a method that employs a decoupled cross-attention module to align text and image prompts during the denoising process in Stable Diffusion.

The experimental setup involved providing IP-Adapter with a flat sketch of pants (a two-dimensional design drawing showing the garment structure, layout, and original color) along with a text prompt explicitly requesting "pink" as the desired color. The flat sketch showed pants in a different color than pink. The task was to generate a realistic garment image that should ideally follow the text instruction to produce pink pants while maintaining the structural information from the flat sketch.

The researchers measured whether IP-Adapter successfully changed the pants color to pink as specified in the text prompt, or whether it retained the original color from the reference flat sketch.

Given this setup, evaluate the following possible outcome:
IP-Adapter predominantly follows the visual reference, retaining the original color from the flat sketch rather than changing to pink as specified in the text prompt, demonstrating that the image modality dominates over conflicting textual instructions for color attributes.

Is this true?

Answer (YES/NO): YES